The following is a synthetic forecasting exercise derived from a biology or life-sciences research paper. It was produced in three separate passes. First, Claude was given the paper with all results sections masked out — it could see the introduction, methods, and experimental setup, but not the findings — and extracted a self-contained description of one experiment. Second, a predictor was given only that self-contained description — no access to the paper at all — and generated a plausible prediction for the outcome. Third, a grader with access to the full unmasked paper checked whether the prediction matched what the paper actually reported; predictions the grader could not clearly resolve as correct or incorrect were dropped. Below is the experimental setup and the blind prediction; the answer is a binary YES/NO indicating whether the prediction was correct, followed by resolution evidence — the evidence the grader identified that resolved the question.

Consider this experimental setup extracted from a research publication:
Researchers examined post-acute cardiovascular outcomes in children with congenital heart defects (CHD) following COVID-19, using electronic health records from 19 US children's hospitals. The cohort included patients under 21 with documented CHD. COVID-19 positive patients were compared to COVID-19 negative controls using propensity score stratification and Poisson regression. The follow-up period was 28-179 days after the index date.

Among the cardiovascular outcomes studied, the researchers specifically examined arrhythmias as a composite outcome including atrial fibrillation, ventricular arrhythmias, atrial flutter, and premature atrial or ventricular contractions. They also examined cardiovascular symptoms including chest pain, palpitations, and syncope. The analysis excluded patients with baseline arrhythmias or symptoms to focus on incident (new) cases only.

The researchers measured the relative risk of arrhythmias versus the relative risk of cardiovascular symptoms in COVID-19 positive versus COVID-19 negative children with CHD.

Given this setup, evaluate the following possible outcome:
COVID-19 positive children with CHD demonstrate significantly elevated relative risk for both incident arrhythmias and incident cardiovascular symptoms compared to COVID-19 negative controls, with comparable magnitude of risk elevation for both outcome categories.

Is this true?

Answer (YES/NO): NO